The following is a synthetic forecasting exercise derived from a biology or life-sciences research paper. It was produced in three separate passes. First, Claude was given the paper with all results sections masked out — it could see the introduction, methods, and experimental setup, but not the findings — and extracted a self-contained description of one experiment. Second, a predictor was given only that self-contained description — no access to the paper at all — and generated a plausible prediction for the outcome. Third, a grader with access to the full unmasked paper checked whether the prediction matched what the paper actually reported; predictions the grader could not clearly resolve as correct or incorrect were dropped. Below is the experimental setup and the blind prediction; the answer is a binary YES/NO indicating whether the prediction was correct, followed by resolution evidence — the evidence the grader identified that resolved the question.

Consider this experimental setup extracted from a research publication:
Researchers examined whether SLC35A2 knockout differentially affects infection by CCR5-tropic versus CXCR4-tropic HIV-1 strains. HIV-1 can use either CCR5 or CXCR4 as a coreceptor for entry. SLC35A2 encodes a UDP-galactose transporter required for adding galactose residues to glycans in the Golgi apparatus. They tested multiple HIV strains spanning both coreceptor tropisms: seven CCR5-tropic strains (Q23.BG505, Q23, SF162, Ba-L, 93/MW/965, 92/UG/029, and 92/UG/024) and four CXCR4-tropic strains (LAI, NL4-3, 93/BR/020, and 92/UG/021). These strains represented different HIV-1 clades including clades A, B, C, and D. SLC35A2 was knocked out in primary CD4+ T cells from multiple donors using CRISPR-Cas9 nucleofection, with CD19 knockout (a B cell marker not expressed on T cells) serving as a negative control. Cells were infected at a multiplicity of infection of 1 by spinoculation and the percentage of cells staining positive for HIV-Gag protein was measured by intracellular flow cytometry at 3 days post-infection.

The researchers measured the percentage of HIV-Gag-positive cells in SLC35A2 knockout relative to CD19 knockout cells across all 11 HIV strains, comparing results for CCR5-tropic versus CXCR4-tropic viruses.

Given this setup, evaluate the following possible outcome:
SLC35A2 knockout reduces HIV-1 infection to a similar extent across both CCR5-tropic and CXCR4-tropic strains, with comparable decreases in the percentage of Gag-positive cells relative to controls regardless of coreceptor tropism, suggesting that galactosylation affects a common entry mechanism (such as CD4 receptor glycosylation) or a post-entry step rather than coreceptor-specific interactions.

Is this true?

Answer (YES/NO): NO